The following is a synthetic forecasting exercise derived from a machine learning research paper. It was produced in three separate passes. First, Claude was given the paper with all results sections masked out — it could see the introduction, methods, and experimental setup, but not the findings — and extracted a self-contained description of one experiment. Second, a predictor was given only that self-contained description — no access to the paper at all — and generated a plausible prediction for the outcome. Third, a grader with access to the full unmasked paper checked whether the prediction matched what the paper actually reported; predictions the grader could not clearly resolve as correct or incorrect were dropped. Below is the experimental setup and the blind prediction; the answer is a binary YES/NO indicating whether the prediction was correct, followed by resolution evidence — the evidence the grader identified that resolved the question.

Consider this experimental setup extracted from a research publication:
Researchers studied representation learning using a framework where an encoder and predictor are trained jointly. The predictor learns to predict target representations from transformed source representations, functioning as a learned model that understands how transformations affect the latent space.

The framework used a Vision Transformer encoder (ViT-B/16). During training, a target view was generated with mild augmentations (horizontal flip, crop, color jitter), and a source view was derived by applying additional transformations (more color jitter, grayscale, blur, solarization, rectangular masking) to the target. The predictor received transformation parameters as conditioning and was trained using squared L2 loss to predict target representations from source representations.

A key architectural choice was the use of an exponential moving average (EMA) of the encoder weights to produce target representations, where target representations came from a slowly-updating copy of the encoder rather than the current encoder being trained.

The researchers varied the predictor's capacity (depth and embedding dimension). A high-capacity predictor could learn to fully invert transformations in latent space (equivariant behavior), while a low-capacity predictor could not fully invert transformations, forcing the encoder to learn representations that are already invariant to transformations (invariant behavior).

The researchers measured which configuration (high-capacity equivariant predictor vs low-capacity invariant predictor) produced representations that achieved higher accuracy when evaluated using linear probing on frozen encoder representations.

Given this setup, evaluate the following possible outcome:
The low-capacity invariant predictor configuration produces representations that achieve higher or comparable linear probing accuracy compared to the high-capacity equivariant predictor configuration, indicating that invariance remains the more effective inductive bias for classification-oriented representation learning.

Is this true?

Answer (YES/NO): YES